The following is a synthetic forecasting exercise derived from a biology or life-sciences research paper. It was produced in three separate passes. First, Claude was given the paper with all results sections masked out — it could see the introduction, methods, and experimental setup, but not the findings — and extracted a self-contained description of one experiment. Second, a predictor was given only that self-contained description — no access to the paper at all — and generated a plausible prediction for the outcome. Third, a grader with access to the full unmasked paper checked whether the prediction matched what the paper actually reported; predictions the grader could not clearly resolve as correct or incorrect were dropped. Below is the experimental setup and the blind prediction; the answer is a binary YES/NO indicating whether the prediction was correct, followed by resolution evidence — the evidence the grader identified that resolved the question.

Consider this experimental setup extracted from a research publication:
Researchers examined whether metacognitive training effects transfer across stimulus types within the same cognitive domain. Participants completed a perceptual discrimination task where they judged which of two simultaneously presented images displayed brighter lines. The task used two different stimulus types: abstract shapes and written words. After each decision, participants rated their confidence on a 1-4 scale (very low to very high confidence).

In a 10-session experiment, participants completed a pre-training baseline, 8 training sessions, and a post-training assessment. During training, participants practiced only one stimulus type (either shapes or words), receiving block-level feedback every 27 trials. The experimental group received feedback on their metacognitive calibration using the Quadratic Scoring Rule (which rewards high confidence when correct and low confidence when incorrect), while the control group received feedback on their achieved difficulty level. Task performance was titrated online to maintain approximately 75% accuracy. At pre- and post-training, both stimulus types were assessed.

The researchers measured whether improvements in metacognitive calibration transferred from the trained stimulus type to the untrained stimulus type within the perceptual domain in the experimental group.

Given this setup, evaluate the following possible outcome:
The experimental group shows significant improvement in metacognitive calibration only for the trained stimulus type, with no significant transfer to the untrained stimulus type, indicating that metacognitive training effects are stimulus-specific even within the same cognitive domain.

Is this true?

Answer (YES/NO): NO